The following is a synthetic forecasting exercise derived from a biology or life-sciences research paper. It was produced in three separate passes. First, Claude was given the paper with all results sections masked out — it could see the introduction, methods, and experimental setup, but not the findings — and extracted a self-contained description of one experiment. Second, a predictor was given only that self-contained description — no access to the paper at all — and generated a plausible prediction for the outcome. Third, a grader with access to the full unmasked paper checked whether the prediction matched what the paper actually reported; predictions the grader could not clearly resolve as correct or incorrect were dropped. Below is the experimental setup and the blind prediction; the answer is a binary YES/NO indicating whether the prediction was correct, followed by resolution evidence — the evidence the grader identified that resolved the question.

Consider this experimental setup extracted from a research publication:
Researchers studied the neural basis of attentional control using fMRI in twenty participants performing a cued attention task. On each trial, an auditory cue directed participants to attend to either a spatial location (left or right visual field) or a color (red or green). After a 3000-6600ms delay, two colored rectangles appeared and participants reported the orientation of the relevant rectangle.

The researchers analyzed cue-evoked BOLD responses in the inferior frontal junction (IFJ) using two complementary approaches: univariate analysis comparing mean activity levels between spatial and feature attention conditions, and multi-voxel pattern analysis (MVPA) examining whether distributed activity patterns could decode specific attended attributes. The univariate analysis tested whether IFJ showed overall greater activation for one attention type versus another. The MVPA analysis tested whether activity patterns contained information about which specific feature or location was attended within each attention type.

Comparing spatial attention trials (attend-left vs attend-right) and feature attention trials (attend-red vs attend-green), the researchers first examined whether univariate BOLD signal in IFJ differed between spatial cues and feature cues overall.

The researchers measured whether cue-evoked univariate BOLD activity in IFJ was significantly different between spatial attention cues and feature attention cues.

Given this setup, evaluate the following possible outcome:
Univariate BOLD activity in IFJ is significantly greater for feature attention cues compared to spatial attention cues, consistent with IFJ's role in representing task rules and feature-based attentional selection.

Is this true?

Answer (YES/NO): NO